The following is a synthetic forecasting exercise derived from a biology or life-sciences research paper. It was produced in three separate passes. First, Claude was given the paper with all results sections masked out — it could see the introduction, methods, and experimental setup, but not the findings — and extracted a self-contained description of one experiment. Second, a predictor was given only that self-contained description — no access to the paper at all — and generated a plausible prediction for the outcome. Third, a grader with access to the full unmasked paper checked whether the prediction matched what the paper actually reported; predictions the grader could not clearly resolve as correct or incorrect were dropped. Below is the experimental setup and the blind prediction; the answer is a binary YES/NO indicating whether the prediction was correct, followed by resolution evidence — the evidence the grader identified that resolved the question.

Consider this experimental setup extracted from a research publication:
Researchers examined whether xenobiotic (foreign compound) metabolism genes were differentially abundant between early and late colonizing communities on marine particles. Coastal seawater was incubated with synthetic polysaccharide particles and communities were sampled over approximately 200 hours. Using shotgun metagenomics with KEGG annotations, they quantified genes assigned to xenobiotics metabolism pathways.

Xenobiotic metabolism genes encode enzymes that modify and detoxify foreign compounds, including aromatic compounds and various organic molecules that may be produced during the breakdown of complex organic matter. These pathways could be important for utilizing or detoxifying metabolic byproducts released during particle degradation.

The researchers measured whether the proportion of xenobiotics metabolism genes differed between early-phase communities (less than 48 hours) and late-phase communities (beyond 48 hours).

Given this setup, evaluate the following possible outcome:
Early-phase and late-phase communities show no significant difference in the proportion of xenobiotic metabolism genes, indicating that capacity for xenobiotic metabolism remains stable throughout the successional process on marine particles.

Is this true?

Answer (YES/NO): NO